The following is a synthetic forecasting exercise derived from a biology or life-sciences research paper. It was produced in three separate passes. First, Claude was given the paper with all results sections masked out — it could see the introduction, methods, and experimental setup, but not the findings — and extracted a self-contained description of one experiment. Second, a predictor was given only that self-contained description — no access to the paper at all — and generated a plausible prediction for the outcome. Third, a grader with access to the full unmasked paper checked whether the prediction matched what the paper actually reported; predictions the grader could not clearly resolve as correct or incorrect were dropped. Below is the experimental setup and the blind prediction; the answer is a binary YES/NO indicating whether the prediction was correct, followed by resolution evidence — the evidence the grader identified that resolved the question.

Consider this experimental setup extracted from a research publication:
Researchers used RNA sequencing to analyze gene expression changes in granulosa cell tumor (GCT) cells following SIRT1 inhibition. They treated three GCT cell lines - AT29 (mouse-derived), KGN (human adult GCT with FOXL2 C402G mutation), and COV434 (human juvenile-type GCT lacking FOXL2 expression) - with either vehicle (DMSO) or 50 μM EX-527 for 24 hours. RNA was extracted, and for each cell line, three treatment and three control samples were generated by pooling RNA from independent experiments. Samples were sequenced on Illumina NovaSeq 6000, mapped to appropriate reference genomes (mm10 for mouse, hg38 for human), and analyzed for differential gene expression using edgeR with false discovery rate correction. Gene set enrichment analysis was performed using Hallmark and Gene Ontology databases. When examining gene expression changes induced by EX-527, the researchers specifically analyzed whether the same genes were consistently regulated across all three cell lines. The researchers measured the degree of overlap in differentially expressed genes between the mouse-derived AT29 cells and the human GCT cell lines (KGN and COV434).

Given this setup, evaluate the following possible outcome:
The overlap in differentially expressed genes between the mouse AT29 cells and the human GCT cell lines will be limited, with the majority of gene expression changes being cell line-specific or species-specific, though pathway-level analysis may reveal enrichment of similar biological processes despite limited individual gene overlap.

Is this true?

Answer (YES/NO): YES